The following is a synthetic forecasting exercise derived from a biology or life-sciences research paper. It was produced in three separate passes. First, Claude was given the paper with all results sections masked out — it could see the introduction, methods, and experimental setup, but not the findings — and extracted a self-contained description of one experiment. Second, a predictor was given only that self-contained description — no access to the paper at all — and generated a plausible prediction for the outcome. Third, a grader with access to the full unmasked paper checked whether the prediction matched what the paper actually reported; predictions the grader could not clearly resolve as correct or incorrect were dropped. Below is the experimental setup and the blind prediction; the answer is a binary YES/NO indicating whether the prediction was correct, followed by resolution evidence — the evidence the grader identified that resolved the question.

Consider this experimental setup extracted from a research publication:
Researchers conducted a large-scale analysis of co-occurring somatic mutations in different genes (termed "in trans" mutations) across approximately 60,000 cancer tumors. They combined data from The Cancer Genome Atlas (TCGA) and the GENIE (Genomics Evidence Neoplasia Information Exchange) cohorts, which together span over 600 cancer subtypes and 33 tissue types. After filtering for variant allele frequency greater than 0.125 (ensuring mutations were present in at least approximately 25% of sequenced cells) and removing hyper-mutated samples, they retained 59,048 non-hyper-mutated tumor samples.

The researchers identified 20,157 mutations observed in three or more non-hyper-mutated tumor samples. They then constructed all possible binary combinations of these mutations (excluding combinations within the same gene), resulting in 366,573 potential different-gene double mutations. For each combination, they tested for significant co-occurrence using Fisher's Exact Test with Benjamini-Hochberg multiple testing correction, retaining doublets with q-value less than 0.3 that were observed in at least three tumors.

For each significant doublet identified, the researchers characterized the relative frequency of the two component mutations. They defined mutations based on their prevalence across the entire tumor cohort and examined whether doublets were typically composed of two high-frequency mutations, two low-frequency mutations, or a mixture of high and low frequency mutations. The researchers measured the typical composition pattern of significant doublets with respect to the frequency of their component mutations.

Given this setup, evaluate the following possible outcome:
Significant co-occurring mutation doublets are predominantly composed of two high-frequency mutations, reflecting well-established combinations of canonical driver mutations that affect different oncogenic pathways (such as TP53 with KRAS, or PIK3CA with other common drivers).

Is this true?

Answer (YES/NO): NO